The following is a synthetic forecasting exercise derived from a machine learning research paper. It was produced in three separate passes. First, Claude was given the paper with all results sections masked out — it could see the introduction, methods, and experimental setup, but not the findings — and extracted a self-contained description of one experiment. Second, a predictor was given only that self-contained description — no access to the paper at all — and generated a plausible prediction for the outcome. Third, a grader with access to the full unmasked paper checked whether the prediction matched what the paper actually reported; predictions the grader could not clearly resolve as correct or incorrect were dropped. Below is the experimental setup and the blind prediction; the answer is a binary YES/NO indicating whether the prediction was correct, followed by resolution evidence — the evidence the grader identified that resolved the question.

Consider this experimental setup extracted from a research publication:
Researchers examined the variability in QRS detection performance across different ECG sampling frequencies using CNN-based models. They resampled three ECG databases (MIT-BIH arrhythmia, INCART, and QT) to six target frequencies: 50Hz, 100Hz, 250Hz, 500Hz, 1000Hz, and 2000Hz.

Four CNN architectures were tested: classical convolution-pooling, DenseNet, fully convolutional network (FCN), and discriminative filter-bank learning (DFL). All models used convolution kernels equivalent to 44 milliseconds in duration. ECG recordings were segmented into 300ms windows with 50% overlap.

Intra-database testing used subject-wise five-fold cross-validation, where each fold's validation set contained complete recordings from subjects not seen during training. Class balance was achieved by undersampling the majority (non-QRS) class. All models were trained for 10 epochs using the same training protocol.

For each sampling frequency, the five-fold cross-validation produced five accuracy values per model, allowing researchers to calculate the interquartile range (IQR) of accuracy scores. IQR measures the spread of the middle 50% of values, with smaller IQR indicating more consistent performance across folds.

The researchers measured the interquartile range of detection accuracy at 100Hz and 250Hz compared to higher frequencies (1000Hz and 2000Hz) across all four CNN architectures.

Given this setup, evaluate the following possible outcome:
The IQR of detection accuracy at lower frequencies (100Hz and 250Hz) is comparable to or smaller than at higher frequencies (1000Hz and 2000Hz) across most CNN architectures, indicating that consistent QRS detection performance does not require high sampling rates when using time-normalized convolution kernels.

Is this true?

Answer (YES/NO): YES